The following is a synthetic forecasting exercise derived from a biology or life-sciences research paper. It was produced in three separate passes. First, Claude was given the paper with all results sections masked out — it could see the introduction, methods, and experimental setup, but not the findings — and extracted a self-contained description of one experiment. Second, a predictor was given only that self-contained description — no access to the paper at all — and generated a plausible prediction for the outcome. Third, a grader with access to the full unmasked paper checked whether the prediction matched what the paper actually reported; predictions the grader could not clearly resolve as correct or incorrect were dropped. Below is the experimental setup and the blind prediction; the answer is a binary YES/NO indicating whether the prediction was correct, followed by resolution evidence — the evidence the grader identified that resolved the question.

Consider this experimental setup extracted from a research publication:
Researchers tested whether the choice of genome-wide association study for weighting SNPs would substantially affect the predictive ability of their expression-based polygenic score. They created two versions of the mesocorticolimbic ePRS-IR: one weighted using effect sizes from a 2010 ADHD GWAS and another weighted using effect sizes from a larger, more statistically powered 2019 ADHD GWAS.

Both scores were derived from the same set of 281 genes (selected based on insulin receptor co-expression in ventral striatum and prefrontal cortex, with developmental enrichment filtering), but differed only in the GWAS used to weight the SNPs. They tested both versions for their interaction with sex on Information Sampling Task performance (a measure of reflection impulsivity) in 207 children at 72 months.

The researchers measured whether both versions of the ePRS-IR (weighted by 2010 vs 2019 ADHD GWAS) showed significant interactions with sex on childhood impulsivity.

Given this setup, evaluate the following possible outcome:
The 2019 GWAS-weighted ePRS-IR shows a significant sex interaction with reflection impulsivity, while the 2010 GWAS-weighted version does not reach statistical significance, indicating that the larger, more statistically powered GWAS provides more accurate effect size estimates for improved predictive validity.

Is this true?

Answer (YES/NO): NO